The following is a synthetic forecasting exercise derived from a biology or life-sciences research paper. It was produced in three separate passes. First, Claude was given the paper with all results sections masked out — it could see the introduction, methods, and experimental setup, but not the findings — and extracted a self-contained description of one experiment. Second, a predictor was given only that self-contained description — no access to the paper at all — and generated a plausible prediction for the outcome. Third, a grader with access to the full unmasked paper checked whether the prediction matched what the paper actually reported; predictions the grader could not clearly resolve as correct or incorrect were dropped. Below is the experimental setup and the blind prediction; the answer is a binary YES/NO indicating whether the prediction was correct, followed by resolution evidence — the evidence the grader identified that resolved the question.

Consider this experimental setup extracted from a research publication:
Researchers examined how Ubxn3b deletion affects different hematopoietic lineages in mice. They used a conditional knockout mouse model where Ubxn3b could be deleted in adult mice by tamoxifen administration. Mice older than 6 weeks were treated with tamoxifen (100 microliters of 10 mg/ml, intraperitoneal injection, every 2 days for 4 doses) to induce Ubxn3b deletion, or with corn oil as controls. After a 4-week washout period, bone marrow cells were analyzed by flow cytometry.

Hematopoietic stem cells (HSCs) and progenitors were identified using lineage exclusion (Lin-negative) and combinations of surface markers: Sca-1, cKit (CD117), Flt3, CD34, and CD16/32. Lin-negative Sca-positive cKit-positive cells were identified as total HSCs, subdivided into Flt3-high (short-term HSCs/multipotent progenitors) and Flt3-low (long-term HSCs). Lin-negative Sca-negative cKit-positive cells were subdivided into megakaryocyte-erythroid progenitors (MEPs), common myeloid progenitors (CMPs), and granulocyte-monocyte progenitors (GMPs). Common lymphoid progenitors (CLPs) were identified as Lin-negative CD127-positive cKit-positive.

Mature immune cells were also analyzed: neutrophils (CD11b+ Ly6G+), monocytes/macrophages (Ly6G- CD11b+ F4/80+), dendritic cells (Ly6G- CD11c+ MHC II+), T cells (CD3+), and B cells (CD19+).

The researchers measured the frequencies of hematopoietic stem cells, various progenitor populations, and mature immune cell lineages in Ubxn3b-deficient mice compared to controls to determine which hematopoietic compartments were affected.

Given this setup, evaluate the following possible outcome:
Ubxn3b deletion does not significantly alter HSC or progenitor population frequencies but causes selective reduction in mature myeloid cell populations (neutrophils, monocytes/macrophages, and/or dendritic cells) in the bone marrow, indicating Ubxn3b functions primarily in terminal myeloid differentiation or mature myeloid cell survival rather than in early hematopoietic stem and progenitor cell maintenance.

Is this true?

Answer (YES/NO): NO